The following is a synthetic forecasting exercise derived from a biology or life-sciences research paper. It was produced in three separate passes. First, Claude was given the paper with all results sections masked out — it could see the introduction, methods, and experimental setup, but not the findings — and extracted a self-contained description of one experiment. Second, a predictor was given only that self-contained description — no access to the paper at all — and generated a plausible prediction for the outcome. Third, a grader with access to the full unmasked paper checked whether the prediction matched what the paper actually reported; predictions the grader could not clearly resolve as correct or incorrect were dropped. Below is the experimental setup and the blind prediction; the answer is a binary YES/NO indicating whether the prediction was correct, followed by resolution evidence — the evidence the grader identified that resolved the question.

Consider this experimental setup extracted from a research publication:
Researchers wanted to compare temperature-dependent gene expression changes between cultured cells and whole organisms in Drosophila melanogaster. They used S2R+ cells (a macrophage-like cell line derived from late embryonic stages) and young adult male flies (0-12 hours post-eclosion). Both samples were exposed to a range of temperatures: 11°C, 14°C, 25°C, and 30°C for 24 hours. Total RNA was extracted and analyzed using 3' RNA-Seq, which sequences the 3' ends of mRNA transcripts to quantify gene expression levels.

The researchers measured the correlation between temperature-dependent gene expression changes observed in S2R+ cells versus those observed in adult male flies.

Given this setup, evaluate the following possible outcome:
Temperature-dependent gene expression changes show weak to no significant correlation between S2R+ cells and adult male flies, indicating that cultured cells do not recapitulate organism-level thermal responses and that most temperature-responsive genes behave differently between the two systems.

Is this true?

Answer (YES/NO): YES